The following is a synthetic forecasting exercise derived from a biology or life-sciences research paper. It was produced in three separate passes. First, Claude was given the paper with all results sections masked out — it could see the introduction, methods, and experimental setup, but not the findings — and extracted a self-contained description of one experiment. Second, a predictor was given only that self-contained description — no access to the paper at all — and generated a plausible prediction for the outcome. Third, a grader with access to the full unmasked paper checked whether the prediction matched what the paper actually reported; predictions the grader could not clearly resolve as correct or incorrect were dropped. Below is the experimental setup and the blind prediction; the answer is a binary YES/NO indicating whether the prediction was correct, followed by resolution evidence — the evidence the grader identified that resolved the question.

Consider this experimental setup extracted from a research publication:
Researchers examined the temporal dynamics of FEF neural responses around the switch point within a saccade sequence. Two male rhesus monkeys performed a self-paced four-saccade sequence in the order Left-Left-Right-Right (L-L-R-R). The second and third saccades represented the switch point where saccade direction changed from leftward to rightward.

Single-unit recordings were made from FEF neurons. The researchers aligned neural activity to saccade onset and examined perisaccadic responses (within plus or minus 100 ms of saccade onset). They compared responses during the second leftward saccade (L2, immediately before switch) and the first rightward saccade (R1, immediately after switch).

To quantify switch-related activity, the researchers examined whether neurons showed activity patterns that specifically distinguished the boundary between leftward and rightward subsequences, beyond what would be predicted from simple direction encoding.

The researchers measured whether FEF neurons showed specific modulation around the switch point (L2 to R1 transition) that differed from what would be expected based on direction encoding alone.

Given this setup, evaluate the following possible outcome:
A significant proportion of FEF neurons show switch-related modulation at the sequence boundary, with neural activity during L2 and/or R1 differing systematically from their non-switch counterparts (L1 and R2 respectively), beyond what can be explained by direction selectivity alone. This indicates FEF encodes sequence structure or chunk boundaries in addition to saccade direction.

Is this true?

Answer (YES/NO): YES